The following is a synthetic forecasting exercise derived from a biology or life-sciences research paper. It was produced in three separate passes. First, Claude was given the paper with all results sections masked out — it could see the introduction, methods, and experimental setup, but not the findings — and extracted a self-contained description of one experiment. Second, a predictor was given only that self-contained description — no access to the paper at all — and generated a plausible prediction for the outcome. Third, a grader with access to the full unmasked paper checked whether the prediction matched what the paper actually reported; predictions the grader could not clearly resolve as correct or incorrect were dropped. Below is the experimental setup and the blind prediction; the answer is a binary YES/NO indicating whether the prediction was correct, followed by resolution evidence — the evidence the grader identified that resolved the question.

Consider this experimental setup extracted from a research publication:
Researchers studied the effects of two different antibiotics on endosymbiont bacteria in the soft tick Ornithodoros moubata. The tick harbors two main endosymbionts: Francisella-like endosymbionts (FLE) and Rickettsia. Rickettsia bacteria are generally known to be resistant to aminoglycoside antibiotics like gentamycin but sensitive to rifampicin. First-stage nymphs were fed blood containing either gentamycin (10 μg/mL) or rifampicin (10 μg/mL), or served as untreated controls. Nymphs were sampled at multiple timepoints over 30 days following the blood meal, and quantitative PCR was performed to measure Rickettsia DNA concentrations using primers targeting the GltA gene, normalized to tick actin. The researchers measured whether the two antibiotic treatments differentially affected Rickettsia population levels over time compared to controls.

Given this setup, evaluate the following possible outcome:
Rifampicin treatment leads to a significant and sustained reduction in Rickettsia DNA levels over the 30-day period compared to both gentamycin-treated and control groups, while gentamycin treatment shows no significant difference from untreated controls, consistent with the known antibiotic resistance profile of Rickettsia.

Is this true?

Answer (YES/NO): YES